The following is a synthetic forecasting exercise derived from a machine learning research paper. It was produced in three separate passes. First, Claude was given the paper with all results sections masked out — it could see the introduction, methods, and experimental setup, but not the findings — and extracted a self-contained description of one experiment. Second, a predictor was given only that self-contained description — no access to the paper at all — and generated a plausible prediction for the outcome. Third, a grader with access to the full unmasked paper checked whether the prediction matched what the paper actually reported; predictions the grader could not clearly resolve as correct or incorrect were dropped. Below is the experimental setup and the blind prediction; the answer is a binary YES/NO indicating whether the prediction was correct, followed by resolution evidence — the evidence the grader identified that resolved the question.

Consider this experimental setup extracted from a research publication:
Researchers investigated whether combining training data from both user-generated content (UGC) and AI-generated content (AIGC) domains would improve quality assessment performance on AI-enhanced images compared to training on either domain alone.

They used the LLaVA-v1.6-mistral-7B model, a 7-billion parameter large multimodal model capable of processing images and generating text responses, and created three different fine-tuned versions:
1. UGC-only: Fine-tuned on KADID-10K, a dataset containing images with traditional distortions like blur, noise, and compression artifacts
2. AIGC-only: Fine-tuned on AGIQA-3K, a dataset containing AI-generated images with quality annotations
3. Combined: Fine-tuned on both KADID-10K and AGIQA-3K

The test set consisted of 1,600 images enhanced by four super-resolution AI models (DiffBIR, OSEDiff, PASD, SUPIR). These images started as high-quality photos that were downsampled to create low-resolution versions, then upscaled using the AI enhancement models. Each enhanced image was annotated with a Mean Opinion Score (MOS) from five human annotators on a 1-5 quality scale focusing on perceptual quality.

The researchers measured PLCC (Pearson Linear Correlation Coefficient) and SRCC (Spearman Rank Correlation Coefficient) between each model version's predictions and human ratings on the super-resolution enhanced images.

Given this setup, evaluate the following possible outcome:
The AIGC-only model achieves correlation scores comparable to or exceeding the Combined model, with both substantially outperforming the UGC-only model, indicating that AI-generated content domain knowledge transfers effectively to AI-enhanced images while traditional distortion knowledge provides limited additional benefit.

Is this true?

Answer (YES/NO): NO